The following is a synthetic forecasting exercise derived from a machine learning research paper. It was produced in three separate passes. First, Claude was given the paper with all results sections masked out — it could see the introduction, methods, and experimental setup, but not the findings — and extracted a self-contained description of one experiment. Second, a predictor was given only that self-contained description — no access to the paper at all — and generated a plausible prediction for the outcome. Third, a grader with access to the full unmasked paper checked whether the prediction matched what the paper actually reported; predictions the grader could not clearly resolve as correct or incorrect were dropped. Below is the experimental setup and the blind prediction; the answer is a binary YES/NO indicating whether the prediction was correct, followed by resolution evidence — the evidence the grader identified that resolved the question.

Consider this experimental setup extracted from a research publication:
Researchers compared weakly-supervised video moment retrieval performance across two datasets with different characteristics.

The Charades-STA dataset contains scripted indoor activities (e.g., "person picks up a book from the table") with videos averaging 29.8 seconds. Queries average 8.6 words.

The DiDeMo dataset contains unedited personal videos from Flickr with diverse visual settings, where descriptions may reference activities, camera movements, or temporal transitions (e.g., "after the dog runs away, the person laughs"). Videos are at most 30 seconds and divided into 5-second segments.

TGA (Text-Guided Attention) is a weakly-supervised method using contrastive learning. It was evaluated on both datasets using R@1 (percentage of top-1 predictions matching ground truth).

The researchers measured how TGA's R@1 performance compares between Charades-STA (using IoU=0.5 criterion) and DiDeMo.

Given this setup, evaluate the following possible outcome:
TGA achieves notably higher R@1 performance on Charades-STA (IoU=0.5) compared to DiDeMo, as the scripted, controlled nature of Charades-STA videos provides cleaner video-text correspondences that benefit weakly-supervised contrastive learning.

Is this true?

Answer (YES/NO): YES